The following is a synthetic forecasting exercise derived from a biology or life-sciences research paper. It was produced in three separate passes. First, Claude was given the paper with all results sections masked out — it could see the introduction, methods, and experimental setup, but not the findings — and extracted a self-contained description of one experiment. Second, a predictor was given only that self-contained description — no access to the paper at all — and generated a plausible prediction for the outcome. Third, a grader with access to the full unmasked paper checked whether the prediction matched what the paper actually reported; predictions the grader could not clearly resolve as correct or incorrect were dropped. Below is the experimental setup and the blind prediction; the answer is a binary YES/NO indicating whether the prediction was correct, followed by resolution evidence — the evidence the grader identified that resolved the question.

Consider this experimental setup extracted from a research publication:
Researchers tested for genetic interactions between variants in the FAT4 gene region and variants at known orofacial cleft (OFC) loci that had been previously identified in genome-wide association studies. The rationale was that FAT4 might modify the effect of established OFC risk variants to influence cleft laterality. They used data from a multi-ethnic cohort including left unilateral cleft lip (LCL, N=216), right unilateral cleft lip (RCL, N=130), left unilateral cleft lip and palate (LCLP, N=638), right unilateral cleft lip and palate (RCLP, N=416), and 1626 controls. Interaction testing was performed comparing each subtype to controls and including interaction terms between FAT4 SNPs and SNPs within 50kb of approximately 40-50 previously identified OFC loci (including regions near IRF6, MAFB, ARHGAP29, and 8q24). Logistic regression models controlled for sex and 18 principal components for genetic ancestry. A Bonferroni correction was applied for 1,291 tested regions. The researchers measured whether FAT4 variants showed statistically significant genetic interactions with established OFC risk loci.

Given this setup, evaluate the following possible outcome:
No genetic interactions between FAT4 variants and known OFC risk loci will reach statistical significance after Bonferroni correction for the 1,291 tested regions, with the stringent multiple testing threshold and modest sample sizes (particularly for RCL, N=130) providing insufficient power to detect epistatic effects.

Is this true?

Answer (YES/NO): NO